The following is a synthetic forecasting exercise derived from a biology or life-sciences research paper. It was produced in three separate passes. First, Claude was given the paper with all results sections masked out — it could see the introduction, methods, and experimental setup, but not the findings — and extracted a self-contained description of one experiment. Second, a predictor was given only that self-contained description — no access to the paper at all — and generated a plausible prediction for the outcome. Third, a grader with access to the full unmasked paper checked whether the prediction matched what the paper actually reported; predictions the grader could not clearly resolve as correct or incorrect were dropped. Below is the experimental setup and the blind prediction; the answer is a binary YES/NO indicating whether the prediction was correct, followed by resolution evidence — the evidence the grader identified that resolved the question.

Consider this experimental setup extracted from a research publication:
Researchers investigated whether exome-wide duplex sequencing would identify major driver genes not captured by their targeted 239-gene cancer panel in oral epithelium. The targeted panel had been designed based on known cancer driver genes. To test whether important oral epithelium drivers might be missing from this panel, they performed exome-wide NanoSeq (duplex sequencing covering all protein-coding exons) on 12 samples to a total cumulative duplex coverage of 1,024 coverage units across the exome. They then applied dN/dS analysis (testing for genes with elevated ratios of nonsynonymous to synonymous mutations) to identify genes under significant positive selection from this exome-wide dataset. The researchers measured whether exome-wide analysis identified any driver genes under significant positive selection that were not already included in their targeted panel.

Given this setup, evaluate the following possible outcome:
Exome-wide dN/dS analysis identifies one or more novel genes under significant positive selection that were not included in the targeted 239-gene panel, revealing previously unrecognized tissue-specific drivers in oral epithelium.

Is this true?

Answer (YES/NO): NO